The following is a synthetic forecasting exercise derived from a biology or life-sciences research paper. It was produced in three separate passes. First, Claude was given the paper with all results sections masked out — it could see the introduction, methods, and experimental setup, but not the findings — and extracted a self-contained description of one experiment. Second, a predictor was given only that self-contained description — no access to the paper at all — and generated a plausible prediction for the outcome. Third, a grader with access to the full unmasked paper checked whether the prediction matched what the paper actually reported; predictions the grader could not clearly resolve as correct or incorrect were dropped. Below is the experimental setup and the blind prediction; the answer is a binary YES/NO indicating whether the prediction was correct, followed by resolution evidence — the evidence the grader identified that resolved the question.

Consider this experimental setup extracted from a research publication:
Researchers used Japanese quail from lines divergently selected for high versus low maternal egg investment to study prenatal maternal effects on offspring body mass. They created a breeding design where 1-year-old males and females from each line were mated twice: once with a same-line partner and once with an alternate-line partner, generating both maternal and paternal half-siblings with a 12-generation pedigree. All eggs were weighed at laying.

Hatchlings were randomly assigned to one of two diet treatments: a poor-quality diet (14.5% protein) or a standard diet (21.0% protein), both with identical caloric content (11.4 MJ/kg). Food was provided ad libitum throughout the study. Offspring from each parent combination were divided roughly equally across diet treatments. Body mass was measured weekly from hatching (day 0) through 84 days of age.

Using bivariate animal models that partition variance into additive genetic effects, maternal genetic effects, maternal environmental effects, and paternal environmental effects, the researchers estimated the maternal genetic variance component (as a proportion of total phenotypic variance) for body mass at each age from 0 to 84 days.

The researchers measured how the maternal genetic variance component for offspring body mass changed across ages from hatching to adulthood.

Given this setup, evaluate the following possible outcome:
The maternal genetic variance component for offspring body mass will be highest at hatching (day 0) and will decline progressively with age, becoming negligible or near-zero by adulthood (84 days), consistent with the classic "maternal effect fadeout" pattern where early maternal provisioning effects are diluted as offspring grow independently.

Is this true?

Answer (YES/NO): YES